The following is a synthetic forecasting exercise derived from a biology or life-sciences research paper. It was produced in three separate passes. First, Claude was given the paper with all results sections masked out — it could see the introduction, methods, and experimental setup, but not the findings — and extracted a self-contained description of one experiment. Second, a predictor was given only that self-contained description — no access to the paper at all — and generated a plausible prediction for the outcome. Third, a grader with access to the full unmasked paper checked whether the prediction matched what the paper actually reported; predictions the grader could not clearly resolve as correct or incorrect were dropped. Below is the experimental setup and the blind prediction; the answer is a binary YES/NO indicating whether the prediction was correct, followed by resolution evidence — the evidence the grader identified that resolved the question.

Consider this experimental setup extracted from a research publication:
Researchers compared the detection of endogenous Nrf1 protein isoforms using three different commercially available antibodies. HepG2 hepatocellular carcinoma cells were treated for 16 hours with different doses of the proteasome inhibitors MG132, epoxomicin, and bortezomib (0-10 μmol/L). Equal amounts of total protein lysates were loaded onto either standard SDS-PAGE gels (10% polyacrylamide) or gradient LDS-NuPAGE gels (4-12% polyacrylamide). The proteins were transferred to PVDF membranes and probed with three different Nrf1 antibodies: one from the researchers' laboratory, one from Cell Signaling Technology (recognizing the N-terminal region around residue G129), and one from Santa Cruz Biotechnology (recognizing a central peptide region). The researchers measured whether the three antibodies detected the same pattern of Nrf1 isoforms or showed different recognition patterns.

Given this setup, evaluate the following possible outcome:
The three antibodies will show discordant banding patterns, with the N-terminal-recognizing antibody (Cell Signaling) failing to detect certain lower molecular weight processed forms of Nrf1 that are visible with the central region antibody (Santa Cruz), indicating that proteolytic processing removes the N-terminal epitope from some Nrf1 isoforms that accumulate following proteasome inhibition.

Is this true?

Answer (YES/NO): NO